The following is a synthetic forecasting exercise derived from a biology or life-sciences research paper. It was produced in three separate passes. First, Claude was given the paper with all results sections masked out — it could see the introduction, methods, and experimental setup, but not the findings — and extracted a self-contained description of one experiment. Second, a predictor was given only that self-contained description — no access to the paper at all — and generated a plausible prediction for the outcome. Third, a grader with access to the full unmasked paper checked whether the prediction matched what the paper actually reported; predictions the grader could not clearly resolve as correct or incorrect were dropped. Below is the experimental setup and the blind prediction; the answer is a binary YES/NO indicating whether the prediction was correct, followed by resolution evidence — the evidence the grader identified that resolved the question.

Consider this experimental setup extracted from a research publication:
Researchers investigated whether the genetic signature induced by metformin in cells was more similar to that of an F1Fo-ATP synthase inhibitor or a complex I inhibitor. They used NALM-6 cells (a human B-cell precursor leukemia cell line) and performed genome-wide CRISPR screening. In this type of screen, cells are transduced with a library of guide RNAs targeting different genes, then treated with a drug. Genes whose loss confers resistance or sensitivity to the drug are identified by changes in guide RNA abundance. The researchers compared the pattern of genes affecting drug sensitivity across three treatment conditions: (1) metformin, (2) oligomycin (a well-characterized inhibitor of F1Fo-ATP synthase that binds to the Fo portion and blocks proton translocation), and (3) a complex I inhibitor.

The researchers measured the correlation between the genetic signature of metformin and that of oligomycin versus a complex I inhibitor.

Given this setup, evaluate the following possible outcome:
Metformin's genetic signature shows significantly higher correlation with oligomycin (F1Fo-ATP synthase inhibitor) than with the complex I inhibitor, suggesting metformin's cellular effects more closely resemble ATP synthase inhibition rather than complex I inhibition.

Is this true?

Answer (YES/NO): YES